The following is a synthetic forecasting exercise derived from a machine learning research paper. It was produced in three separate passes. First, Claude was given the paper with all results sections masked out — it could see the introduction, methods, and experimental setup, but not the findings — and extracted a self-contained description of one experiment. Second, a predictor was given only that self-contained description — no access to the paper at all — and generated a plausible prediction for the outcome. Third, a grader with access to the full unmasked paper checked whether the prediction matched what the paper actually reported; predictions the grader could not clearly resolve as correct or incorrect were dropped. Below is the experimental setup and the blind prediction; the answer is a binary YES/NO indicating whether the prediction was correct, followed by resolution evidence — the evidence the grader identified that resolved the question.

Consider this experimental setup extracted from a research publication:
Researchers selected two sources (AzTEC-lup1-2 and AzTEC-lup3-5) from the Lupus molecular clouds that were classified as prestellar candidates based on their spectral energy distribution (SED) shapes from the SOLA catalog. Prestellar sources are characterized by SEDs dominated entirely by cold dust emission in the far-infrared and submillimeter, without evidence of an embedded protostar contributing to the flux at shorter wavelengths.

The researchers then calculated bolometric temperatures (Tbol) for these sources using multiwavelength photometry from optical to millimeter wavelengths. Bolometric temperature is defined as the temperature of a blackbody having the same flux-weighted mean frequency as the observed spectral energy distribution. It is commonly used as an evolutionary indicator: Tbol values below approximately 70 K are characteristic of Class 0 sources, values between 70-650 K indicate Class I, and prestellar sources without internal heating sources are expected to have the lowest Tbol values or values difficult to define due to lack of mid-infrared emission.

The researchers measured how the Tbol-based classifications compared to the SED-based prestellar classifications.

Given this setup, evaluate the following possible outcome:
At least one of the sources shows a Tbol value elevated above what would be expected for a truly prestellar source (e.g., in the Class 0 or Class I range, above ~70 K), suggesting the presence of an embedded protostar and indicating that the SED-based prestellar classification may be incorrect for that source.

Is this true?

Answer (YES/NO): YES